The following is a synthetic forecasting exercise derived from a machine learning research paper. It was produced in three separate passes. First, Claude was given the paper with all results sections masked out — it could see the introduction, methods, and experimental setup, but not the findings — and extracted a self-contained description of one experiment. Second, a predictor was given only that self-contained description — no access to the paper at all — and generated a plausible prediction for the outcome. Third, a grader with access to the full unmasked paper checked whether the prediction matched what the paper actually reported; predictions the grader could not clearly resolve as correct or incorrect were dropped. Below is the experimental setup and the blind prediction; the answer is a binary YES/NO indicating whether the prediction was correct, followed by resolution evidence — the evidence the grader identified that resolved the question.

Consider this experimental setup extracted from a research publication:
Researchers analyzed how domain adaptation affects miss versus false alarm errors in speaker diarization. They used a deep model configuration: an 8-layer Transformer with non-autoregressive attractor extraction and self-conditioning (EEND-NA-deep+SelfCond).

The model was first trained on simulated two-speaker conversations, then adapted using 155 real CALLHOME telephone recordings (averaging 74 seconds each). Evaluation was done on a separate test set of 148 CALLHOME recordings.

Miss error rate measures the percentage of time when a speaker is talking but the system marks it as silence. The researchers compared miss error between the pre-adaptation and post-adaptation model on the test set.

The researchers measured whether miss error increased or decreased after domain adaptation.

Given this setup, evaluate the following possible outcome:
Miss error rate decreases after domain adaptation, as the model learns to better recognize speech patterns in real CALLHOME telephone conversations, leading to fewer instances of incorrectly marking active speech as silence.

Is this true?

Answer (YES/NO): NO